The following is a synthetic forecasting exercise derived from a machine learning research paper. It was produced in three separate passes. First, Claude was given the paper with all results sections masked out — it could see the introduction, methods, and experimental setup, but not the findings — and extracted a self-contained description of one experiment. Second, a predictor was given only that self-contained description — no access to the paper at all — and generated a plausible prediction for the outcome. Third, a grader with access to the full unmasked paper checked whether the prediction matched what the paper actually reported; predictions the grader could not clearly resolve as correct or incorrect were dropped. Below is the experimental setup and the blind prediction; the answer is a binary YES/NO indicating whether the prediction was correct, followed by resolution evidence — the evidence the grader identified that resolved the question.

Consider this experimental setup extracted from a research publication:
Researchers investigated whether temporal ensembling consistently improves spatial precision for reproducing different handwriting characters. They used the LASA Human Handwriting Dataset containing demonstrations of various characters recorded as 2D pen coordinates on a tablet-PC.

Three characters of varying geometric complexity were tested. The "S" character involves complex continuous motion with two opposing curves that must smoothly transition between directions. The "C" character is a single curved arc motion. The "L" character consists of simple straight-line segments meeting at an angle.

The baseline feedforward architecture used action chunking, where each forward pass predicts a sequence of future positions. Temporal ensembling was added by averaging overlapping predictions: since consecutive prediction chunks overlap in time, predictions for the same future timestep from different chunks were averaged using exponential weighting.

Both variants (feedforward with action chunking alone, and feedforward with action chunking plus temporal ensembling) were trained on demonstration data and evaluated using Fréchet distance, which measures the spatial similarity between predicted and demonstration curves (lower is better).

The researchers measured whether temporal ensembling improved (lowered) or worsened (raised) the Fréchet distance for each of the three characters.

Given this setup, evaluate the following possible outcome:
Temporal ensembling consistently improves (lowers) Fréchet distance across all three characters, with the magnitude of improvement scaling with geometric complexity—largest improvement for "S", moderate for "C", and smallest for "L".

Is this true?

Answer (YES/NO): NO